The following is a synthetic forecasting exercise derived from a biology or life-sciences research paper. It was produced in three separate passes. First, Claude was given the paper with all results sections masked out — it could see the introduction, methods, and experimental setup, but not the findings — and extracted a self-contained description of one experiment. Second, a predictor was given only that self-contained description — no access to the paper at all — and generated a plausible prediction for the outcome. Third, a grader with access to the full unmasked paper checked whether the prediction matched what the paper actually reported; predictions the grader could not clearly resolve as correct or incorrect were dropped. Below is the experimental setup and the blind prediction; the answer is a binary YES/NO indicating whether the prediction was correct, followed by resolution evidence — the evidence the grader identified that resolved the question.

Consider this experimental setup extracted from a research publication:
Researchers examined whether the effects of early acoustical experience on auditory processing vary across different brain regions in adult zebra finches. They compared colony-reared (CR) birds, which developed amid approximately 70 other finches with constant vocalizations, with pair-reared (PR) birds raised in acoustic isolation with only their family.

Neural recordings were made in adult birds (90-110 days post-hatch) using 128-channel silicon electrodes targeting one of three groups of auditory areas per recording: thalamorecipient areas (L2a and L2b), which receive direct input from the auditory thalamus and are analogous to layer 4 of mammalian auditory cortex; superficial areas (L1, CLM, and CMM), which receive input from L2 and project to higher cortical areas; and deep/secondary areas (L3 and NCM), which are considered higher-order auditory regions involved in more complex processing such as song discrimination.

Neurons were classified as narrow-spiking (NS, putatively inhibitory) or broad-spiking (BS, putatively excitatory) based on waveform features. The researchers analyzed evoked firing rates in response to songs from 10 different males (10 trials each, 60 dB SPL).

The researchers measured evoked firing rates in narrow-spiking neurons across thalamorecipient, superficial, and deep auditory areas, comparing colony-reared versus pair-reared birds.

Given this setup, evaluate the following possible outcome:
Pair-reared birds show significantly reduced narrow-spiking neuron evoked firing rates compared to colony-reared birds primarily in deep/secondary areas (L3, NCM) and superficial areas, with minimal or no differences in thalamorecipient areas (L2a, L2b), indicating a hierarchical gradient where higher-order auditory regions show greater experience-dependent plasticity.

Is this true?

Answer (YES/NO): YES